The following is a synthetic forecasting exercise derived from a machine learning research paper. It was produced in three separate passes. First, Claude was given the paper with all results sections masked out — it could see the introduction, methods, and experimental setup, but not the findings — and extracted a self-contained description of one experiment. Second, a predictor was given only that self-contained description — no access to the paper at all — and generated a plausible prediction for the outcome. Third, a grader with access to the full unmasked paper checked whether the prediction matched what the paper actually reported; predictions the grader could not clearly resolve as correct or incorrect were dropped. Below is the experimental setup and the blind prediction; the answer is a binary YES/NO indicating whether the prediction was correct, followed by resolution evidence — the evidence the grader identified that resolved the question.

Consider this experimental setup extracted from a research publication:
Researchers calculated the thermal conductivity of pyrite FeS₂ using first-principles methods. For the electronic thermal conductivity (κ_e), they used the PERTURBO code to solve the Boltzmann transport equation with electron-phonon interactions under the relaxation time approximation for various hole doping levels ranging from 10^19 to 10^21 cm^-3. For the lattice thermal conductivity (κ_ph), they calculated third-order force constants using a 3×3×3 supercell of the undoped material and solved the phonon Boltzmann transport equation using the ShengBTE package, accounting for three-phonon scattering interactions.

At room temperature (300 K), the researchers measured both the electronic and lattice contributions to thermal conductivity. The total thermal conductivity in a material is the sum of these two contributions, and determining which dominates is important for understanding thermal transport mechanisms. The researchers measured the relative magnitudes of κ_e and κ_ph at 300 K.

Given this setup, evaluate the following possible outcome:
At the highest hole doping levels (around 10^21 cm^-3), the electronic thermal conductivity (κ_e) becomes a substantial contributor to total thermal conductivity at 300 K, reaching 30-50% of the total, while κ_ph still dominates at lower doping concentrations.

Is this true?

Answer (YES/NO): NO